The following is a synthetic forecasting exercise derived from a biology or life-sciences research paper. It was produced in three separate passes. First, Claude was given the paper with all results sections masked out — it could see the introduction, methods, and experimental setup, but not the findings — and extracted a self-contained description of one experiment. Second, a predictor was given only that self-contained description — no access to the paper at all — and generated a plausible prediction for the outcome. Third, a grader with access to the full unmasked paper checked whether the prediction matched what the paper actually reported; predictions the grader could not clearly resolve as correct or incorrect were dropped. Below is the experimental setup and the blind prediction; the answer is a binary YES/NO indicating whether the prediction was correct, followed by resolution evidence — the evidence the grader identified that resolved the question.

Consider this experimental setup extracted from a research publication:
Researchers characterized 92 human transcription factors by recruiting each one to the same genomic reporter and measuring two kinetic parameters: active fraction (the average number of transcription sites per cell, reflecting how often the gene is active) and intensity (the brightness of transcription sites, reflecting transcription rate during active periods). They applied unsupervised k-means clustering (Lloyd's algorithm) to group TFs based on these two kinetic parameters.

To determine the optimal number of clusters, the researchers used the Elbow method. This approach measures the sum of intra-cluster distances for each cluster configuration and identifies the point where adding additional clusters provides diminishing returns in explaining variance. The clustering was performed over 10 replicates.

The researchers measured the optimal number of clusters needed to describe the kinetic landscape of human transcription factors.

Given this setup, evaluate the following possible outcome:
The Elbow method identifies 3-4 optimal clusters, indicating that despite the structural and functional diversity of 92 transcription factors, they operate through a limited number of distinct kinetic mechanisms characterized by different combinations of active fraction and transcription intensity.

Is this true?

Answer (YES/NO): NO